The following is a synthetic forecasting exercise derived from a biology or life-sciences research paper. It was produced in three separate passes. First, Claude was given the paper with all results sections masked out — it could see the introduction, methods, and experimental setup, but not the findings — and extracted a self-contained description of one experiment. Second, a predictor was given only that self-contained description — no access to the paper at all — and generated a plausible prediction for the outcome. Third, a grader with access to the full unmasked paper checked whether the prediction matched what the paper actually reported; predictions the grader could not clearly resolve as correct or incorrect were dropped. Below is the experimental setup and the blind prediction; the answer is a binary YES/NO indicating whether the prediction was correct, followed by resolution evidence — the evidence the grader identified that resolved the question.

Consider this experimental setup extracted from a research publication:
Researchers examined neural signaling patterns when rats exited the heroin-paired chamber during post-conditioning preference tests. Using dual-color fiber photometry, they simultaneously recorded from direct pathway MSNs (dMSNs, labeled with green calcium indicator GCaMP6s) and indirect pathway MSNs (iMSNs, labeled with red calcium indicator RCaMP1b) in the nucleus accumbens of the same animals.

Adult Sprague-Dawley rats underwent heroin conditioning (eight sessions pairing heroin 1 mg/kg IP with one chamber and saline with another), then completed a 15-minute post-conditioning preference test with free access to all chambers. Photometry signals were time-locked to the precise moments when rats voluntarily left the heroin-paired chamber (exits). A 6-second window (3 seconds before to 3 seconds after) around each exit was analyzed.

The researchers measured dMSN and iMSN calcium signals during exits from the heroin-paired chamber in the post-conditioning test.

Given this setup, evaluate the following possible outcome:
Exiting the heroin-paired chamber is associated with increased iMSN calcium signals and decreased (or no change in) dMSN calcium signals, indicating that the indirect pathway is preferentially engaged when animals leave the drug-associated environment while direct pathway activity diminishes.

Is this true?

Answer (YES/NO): YES